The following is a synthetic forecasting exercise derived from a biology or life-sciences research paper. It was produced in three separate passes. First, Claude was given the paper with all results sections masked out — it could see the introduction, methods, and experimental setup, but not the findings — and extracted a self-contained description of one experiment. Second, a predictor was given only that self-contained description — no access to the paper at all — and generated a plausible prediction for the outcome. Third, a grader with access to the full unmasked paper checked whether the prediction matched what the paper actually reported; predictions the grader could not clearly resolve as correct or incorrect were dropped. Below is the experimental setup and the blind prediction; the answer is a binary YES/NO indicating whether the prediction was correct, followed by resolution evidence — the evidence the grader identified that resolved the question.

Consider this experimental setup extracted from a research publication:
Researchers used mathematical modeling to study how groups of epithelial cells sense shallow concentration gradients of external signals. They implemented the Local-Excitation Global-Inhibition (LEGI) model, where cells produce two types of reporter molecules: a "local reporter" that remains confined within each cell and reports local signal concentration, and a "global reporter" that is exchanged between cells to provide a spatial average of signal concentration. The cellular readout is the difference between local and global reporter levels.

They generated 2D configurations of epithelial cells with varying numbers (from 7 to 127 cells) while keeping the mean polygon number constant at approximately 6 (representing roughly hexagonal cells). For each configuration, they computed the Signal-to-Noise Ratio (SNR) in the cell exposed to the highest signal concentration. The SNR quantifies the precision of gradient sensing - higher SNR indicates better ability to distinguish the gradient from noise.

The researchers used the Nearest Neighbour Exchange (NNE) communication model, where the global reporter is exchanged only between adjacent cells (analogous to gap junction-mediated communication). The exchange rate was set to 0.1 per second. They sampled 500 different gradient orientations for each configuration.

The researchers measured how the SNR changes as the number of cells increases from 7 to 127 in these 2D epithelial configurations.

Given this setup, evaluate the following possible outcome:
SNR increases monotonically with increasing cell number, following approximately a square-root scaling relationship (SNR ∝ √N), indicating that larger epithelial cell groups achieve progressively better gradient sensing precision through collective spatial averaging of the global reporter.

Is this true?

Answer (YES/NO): NO